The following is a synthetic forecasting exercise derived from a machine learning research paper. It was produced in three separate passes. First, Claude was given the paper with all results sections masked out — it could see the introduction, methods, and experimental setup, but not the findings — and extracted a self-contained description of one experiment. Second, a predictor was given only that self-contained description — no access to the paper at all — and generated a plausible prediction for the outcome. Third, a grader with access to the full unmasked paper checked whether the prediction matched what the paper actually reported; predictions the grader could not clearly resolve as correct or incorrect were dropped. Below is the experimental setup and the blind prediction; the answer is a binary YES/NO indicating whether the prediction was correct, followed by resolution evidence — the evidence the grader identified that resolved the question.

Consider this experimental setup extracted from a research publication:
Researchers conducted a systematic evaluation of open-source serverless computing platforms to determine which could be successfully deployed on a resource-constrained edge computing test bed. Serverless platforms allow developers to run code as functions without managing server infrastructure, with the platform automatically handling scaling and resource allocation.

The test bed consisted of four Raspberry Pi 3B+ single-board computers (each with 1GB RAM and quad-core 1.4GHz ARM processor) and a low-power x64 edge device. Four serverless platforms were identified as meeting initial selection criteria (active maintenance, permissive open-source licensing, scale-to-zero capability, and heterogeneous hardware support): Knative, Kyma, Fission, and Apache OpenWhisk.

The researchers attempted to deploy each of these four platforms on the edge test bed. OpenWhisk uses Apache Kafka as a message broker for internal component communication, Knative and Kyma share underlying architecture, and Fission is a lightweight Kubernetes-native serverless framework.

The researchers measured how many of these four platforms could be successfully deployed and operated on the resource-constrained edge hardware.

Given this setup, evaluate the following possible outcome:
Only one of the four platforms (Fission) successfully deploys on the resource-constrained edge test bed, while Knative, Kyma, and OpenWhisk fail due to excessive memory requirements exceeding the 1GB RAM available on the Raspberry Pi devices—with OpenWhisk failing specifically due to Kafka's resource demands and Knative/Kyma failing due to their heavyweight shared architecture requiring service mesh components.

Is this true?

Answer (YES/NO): NO